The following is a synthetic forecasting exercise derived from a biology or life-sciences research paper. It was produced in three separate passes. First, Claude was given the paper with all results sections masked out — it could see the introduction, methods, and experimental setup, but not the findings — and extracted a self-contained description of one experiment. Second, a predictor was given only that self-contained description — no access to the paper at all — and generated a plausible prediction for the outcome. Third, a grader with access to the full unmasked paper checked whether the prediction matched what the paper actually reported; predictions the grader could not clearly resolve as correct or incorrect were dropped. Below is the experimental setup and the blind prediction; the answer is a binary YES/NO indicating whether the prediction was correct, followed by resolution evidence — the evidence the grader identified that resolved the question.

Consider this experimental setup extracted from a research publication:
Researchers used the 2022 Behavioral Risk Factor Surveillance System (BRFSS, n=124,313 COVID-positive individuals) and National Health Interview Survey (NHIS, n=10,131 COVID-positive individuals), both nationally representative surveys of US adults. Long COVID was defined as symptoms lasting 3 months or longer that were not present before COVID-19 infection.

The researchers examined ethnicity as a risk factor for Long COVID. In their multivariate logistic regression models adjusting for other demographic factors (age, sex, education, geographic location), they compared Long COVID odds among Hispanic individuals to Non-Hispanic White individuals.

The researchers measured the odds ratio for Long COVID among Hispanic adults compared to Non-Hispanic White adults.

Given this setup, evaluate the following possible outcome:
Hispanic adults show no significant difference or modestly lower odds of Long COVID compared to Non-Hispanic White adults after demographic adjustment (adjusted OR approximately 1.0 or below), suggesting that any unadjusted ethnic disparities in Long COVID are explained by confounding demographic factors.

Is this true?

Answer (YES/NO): NO